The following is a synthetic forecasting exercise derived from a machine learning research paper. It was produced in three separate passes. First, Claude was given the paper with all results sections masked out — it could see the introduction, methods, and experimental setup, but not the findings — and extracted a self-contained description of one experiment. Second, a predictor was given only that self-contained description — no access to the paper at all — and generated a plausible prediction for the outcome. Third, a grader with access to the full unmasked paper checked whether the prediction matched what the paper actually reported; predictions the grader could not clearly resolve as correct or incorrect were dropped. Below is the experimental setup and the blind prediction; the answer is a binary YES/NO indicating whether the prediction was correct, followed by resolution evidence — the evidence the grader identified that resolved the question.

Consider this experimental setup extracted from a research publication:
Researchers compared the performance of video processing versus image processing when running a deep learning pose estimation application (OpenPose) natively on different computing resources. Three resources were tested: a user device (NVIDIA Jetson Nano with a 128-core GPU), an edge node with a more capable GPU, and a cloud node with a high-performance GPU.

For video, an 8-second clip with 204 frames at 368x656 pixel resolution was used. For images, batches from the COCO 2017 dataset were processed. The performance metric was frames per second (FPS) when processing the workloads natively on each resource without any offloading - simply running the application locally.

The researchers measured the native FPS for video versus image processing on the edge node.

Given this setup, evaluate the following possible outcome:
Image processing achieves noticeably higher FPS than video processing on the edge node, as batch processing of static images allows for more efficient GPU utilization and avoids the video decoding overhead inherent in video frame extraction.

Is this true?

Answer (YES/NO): YES